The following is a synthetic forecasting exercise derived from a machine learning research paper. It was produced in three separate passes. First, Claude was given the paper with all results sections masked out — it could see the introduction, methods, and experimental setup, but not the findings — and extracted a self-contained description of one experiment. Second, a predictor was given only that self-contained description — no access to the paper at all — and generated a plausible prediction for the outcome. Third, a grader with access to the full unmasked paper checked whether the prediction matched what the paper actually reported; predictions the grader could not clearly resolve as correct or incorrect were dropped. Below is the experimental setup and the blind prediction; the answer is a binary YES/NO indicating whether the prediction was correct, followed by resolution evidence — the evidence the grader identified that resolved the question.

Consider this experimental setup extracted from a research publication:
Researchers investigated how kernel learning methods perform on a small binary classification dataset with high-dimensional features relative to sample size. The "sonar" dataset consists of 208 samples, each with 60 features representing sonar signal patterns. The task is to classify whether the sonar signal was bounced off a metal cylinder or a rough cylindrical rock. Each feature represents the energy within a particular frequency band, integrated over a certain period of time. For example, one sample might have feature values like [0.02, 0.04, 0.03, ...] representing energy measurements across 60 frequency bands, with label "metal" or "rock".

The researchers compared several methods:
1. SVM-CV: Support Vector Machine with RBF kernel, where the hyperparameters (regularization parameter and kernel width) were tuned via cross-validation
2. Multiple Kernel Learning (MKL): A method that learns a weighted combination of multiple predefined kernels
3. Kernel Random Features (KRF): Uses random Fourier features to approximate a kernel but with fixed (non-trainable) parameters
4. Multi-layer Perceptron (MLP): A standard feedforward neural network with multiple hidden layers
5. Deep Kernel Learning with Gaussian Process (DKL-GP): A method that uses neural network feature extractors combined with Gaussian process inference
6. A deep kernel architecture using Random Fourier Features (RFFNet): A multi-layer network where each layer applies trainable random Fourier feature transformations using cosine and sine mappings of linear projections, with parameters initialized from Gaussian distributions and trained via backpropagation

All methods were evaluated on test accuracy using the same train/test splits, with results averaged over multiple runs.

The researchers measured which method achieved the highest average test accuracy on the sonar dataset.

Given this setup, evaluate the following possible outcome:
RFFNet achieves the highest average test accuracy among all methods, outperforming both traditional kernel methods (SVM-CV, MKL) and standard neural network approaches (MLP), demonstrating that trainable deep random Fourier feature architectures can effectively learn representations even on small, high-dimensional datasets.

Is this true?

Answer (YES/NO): NO